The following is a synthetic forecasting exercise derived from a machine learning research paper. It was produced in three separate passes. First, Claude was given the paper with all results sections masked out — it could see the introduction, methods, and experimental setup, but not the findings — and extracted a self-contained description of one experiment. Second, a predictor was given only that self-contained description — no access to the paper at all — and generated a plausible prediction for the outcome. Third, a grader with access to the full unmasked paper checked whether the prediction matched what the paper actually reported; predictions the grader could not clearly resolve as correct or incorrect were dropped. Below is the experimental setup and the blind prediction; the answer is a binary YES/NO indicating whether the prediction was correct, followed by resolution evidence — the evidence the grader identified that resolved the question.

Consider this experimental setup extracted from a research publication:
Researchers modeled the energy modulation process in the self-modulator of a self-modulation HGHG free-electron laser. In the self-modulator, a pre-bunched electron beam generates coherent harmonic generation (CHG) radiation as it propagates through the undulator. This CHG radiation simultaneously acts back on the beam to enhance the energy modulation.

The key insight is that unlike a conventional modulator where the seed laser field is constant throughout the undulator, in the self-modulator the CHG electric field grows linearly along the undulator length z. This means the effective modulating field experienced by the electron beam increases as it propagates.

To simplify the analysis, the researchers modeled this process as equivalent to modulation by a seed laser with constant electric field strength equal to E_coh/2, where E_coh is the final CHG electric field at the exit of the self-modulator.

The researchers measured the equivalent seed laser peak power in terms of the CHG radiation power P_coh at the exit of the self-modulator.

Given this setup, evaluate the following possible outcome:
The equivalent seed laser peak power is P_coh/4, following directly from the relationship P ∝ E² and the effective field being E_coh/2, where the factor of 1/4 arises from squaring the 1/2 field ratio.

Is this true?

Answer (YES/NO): YES